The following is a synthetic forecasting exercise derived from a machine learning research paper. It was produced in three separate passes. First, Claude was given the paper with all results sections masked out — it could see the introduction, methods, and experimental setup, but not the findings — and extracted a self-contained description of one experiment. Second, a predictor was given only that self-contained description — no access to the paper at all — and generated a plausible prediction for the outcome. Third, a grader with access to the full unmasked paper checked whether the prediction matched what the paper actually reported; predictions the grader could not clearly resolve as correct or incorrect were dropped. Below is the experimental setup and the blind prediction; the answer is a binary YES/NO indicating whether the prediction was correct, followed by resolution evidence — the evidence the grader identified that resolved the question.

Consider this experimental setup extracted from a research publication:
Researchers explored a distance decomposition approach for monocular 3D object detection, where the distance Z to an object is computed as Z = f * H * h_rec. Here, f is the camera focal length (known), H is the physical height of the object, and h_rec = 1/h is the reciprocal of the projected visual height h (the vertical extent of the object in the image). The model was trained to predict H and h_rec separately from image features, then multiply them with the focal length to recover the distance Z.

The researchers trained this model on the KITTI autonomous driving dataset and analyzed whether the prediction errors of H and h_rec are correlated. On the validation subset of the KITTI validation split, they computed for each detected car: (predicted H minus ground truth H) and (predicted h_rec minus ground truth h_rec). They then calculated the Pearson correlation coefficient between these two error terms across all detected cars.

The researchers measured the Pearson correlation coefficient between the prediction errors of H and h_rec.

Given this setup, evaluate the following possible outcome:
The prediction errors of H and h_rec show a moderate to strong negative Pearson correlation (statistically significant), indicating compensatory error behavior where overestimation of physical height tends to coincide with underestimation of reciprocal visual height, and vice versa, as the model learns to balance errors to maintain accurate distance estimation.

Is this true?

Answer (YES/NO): YES